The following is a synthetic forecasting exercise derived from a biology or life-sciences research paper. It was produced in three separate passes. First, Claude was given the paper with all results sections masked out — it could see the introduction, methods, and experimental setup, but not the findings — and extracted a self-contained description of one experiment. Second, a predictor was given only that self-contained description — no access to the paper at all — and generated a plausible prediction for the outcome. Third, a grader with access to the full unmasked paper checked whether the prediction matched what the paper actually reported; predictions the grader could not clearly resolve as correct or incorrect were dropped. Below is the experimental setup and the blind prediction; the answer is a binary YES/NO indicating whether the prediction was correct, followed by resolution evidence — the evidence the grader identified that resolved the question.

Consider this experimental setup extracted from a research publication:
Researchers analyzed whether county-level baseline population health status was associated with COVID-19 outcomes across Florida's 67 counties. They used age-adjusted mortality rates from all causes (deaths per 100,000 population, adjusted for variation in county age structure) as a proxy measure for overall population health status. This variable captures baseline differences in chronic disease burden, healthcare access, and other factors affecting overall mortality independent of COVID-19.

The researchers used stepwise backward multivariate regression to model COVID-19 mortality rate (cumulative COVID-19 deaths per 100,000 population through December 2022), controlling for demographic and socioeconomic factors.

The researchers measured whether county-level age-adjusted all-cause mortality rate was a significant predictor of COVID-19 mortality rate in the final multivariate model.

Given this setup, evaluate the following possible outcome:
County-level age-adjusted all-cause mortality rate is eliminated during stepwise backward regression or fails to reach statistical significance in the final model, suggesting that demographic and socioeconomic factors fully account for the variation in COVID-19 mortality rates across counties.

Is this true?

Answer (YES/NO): YES